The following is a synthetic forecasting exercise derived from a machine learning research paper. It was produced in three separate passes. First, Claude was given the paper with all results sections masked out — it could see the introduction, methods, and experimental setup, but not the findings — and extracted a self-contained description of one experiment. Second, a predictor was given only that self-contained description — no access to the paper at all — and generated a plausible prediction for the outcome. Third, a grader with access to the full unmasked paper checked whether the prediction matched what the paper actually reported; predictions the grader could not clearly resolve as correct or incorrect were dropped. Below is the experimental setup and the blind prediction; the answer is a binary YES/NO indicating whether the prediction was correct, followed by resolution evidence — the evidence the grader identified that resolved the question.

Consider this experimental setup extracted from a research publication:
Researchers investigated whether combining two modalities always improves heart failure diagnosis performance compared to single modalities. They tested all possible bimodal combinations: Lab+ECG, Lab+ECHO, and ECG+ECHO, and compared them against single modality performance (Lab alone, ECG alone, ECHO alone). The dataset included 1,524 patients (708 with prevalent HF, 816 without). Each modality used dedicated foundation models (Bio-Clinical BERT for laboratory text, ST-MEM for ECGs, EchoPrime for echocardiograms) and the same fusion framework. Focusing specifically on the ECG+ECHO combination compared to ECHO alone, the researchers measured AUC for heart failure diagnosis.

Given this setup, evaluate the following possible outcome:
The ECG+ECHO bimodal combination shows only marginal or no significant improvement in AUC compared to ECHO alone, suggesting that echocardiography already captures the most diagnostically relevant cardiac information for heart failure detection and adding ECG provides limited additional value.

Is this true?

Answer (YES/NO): YES